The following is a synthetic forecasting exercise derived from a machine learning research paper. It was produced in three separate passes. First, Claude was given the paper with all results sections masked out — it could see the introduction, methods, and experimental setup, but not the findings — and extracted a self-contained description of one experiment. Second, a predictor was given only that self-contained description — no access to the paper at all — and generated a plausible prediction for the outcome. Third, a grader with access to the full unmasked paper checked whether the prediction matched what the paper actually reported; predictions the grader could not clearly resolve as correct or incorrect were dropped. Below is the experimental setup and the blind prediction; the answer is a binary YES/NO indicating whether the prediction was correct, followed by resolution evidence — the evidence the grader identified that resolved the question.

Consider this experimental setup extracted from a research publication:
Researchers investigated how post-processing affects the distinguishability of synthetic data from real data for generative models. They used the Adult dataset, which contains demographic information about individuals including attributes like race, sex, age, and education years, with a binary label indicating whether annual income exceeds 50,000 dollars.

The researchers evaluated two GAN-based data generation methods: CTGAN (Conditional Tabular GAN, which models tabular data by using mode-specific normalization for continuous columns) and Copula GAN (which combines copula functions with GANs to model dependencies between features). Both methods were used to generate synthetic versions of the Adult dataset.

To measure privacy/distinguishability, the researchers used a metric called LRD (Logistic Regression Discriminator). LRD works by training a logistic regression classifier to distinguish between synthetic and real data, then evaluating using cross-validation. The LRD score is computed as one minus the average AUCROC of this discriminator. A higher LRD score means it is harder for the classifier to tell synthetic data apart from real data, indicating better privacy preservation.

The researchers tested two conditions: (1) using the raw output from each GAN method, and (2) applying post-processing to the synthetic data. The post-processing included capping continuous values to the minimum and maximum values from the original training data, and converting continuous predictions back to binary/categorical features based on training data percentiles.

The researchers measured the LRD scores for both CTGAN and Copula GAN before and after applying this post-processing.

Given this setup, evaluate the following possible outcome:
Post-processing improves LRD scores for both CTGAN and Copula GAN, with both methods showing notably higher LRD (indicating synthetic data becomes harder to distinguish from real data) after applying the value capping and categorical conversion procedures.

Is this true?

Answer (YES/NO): NO